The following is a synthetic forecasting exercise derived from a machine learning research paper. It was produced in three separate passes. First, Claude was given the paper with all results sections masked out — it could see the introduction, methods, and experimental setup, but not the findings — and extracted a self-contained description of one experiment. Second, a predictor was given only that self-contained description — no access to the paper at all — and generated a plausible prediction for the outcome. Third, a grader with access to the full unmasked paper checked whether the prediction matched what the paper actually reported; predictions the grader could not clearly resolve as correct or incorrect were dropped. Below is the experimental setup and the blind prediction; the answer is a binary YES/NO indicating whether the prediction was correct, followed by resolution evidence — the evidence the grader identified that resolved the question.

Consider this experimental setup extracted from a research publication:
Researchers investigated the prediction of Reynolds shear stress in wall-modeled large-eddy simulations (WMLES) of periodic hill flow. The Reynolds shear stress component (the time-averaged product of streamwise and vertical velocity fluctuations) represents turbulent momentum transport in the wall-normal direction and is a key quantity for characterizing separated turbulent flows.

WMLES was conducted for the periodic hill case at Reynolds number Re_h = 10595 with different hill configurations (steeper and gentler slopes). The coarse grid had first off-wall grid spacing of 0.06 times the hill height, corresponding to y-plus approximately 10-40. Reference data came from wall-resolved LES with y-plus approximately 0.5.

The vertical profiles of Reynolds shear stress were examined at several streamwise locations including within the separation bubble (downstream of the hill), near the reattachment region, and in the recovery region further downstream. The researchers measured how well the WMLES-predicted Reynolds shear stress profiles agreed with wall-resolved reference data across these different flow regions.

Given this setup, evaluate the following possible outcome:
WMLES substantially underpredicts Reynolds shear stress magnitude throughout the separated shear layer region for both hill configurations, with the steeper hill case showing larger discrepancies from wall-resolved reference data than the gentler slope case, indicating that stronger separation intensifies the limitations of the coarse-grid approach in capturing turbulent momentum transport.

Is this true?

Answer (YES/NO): NO